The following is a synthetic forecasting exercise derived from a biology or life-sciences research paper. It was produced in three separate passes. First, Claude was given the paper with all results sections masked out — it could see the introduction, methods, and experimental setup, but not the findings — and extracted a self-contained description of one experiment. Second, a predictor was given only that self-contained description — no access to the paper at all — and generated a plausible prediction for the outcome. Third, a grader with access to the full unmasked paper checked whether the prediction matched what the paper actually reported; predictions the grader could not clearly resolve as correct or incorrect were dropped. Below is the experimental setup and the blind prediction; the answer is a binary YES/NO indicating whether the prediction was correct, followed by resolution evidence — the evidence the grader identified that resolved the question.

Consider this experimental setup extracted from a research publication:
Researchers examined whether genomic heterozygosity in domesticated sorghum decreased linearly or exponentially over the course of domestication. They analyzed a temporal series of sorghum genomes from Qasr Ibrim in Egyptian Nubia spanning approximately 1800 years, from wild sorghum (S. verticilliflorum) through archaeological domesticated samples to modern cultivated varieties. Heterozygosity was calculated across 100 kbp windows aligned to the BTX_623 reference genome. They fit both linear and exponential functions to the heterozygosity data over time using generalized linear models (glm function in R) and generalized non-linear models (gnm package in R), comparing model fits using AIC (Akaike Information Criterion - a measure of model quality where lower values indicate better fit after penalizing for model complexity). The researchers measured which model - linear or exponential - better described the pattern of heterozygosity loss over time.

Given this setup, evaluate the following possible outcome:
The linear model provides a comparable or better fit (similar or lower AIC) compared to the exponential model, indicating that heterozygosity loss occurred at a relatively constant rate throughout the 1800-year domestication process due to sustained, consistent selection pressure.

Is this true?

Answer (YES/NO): NO